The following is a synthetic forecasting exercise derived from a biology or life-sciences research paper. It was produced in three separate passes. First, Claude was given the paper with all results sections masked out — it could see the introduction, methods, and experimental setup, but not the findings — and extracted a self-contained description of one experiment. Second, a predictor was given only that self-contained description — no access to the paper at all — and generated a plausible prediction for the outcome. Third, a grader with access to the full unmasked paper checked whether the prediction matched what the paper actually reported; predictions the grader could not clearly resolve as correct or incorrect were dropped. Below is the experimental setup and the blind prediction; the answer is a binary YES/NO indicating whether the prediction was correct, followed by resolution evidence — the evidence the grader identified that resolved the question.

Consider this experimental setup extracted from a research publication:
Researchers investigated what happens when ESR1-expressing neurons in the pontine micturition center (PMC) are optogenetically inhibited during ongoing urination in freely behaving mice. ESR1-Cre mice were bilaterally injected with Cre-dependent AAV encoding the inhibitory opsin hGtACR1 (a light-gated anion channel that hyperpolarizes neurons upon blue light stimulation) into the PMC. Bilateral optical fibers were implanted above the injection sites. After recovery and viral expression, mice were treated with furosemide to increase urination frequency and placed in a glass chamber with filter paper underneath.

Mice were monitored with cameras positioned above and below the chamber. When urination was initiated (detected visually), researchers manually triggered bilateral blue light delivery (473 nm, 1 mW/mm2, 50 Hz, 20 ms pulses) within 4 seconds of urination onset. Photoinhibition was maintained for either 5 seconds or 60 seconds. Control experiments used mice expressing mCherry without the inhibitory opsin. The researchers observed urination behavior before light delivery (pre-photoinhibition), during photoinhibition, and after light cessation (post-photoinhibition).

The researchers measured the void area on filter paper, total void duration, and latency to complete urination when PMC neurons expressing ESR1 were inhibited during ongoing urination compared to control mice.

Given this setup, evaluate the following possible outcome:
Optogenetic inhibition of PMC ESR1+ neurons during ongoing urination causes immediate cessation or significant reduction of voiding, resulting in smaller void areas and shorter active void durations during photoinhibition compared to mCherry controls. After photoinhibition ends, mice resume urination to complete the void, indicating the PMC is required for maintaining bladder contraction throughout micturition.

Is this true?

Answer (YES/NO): NO